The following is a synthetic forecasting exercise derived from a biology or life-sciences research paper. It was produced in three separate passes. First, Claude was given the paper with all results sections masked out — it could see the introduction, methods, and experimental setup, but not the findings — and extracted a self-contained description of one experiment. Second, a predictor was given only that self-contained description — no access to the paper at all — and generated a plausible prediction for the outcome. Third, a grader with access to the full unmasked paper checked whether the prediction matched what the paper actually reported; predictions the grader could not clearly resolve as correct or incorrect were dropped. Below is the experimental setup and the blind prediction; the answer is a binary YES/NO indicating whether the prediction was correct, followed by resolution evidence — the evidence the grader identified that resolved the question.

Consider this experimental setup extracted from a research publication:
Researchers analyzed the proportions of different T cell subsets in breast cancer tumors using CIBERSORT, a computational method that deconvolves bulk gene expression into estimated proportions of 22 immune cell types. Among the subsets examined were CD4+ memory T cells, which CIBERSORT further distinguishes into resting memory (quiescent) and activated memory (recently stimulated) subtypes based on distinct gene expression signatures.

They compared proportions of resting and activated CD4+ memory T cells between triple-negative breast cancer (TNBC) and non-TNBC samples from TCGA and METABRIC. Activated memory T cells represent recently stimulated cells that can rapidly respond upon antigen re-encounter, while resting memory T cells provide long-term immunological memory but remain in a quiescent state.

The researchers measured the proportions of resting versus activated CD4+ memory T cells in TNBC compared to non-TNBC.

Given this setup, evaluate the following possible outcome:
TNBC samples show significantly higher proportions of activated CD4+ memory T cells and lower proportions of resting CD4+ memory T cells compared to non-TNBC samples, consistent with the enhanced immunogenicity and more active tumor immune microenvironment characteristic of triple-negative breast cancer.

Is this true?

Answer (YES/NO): YES